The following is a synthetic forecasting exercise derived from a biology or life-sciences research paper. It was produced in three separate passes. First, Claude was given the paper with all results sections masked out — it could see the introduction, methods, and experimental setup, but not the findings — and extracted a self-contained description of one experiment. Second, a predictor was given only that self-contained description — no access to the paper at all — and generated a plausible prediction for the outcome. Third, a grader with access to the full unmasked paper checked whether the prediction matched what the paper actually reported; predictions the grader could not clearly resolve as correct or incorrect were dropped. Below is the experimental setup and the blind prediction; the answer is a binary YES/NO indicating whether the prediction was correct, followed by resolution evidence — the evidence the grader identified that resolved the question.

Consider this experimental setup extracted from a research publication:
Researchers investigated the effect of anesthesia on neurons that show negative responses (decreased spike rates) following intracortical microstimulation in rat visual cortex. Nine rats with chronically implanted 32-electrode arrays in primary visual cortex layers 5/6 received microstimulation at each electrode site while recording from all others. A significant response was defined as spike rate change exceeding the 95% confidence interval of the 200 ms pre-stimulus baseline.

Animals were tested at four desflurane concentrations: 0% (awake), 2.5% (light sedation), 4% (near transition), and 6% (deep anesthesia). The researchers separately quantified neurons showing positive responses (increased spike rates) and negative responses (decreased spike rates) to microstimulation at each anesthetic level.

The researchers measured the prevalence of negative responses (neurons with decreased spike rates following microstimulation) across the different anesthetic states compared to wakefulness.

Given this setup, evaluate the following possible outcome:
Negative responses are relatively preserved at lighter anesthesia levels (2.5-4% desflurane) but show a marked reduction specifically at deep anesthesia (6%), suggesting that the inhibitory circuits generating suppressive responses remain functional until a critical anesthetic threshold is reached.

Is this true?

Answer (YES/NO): NO